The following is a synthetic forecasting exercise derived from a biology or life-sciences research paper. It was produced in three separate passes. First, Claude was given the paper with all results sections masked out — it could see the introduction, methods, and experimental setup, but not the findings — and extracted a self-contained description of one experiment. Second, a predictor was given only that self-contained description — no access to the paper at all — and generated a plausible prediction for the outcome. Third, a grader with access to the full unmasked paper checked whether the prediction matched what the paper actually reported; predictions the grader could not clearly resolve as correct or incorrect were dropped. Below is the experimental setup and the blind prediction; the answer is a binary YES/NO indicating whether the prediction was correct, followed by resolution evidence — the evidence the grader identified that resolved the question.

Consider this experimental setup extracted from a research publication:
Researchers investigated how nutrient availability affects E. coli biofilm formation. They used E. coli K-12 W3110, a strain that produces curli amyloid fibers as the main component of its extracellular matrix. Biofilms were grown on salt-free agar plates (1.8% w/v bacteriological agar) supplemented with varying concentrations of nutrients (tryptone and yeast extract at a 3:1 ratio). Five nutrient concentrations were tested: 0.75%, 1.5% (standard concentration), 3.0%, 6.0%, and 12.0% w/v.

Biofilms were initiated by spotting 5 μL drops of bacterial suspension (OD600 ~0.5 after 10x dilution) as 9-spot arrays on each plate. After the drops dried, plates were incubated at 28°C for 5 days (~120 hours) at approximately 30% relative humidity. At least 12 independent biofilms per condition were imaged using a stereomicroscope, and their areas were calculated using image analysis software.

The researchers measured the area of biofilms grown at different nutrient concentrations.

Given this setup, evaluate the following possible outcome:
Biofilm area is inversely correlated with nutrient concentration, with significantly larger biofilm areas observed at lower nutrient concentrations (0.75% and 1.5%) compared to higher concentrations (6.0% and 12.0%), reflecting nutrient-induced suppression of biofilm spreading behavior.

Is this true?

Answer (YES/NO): NO